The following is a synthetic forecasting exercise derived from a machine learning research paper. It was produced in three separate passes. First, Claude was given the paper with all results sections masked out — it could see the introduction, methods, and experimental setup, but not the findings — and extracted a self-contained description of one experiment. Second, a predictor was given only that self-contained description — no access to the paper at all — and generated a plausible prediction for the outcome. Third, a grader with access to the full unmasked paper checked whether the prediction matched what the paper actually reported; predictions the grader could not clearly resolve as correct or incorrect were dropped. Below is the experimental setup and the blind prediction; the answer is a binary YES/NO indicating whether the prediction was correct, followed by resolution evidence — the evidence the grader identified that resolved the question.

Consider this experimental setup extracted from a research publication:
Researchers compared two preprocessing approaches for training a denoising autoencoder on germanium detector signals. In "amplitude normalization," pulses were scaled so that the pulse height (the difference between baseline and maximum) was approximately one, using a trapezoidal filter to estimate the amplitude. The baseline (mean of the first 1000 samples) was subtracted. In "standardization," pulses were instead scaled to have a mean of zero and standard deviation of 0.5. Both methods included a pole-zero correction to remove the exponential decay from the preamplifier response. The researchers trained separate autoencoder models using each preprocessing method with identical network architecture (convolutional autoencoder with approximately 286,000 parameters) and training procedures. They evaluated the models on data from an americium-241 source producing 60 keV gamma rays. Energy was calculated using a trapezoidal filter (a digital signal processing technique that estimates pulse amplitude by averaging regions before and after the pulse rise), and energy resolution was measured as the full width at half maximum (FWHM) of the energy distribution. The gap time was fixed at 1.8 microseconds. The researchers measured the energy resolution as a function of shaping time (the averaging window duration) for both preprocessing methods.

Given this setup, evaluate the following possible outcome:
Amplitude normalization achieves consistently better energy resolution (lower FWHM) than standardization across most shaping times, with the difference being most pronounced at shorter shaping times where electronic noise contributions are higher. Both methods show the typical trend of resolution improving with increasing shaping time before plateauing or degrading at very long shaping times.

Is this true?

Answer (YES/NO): NO